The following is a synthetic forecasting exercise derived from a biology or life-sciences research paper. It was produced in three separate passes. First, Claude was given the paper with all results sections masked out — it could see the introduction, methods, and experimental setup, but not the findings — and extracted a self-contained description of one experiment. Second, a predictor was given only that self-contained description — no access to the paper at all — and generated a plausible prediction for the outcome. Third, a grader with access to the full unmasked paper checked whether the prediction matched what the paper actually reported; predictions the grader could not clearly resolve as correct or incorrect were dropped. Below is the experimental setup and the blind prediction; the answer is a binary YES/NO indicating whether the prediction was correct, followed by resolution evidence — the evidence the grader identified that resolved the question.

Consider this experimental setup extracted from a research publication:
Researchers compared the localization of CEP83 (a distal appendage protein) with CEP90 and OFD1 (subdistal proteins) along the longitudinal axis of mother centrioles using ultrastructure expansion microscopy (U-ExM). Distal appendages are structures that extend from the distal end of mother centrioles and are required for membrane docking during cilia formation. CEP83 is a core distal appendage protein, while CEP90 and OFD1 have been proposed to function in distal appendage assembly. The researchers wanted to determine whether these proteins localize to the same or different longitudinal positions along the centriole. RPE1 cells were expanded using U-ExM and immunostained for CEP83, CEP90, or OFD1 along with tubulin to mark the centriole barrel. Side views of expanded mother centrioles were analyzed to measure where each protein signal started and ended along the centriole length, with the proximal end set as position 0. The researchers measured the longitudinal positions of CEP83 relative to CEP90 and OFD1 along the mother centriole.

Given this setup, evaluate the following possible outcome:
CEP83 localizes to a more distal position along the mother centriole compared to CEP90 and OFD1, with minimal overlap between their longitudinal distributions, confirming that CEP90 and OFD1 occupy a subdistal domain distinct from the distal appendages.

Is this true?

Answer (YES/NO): NO